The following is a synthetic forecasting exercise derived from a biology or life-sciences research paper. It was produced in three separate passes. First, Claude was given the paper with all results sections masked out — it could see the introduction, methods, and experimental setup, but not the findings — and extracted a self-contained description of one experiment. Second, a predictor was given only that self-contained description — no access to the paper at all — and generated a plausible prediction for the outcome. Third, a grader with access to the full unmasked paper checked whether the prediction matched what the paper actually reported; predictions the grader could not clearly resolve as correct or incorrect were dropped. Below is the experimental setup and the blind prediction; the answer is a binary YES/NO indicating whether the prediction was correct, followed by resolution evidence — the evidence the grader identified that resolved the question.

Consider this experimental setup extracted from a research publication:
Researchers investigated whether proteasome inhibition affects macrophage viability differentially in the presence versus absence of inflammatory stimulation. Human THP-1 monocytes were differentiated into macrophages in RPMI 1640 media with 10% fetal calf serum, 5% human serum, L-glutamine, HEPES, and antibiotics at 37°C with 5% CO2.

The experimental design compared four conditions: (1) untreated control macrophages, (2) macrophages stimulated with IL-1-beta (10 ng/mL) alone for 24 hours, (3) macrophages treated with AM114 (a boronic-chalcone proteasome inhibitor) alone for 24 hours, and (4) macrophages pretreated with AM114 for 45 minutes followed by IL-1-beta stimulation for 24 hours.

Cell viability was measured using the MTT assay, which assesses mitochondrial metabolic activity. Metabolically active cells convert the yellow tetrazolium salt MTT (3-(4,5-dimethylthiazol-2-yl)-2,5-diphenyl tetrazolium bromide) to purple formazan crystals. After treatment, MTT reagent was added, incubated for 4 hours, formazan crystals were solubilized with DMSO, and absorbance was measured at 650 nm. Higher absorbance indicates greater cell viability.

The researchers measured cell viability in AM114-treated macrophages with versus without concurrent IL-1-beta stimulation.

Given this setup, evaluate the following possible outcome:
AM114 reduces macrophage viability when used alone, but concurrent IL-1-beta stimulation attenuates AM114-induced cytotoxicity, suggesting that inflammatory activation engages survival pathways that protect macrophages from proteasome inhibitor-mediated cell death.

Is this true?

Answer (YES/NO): NO